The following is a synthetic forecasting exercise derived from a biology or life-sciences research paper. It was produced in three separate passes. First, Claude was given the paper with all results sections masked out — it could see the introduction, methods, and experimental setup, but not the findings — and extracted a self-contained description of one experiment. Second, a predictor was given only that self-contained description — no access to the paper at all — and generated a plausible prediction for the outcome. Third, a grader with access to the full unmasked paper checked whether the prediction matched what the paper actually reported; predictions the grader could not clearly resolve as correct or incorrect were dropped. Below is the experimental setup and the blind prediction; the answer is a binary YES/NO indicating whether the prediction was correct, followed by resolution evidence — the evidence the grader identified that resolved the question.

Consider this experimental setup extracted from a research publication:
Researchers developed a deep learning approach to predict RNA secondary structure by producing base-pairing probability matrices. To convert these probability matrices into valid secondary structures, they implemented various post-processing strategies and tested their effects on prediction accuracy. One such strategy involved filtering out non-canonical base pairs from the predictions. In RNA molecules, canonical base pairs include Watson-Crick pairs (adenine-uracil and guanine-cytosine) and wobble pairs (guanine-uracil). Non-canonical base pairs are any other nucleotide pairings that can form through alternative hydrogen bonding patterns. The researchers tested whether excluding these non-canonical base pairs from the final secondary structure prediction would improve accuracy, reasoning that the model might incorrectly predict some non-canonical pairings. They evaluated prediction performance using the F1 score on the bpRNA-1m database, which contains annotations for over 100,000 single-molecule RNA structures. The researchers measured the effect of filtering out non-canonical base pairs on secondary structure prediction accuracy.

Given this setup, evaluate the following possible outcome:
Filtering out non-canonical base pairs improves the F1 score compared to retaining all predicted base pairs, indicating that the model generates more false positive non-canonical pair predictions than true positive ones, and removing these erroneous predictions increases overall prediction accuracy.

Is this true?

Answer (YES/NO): NO